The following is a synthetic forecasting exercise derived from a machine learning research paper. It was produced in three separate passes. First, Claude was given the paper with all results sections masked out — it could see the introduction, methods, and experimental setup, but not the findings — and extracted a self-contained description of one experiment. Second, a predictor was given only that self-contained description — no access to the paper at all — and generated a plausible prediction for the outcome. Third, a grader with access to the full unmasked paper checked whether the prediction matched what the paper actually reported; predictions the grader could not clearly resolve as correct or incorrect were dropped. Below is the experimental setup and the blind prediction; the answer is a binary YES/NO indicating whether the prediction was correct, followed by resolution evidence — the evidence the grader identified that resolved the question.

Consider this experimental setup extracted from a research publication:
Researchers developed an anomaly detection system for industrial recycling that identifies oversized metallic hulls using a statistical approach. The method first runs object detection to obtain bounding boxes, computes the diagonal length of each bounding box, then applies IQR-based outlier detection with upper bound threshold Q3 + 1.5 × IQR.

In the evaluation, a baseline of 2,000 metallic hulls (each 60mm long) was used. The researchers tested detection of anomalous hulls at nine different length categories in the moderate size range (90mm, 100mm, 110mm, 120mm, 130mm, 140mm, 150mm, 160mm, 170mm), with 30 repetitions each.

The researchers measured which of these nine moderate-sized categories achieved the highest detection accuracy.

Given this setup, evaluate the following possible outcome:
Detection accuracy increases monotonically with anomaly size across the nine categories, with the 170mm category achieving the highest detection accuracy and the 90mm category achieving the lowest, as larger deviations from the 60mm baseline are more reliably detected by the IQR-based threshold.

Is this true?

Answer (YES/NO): NO